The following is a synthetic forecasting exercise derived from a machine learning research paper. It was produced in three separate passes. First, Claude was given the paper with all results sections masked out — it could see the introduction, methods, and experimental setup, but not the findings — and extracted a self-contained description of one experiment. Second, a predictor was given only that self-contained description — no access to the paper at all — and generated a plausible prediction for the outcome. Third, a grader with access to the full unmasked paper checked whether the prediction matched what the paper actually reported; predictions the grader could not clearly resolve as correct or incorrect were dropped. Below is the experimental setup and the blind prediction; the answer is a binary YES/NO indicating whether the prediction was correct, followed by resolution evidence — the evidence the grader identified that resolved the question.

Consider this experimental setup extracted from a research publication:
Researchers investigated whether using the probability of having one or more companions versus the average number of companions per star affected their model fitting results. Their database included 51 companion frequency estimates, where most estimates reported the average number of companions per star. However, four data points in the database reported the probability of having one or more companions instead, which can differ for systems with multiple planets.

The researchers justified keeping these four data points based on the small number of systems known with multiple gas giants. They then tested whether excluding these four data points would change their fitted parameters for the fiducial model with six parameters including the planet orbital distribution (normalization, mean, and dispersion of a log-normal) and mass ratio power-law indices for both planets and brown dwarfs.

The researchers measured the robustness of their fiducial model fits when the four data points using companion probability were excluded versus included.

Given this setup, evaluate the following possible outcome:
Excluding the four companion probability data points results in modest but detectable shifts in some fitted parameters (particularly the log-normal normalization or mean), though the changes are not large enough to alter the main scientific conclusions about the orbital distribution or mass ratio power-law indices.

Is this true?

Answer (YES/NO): NO